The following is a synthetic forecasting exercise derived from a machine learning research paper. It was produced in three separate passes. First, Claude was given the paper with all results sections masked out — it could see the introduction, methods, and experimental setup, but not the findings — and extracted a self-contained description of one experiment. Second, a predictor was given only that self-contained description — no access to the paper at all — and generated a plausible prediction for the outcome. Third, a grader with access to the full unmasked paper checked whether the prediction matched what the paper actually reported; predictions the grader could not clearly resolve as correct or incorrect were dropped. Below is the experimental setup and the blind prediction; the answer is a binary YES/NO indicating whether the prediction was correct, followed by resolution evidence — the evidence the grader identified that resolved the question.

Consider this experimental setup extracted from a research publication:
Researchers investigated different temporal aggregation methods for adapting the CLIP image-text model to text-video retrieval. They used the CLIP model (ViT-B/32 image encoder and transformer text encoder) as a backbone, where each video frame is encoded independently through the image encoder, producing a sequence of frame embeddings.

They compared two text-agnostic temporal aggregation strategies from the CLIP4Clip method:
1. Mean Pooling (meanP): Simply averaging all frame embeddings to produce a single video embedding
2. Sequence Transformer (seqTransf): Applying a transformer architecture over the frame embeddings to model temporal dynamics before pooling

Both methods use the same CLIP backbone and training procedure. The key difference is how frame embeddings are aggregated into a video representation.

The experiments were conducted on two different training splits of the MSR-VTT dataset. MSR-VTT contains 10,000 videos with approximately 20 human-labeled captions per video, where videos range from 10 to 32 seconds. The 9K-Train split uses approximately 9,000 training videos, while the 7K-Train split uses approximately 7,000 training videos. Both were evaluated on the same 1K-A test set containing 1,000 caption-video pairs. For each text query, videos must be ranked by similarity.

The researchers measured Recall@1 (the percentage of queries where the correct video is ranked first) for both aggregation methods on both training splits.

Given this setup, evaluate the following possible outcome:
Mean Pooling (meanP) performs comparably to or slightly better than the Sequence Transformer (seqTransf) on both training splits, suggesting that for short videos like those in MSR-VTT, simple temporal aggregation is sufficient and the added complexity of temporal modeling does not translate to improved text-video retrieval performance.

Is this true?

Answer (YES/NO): NO